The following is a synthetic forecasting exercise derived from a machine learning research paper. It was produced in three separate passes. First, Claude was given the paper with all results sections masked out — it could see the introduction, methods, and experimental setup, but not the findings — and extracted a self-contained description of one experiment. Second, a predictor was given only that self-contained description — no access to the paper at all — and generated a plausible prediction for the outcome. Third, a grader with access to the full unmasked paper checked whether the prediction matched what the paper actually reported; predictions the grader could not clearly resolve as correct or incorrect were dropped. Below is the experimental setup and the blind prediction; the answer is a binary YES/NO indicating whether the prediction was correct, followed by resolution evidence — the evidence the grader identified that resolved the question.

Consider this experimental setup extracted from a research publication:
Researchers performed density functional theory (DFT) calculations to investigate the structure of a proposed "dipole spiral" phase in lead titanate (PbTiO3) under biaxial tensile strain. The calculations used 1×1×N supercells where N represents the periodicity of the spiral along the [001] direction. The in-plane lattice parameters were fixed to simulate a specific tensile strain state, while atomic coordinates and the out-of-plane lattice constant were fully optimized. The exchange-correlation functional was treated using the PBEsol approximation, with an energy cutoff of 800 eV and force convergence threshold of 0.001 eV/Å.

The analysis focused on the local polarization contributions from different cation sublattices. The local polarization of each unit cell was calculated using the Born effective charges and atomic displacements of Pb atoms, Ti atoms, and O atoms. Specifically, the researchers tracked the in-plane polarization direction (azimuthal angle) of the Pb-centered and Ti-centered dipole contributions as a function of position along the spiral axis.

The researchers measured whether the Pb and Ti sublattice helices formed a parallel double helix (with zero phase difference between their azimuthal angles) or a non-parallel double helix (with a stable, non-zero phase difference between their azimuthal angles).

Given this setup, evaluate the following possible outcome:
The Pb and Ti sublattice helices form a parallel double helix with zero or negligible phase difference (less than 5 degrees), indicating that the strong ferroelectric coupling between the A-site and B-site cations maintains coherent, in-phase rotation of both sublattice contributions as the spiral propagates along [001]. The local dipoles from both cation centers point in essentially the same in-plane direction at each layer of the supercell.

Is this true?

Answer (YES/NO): NO